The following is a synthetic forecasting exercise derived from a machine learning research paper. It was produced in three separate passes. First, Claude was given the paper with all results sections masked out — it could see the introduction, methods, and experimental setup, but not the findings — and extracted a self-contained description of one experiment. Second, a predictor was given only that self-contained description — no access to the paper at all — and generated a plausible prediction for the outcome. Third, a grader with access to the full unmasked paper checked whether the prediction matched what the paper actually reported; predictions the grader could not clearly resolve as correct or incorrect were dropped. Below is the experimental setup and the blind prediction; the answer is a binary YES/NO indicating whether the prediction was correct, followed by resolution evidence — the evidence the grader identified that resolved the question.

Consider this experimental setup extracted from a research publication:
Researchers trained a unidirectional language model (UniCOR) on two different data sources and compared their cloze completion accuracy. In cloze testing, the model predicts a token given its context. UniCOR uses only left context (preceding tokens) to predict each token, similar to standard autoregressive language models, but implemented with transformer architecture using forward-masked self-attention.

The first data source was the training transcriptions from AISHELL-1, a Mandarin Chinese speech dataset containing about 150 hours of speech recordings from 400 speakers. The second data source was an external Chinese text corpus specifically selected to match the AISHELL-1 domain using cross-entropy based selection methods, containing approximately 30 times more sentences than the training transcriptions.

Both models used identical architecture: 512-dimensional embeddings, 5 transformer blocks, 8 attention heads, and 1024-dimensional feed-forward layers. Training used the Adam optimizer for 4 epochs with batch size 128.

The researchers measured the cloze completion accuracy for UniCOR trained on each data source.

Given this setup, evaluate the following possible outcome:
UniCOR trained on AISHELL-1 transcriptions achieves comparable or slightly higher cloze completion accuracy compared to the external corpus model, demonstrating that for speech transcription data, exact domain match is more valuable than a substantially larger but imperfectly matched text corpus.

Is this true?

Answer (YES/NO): NO